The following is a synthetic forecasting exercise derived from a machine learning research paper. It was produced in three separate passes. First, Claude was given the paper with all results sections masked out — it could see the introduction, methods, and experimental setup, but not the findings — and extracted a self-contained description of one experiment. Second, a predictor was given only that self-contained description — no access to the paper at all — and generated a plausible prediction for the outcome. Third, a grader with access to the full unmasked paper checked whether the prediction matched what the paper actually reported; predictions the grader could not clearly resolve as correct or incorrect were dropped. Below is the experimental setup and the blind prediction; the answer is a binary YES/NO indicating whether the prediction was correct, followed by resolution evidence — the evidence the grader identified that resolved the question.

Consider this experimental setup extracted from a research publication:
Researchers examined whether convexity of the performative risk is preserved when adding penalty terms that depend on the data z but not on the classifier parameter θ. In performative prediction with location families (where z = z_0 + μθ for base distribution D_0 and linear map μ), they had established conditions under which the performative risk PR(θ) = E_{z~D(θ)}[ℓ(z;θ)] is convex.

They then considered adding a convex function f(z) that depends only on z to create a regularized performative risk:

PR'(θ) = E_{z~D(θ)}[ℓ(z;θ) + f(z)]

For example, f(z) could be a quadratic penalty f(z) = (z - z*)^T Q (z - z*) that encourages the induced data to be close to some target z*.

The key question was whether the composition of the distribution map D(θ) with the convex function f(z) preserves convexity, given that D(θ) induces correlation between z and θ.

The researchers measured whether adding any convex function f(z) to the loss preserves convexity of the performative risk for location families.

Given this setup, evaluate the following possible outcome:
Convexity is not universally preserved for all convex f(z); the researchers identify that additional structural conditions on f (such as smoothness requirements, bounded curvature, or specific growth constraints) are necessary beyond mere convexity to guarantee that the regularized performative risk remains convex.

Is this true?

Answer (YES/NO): NO